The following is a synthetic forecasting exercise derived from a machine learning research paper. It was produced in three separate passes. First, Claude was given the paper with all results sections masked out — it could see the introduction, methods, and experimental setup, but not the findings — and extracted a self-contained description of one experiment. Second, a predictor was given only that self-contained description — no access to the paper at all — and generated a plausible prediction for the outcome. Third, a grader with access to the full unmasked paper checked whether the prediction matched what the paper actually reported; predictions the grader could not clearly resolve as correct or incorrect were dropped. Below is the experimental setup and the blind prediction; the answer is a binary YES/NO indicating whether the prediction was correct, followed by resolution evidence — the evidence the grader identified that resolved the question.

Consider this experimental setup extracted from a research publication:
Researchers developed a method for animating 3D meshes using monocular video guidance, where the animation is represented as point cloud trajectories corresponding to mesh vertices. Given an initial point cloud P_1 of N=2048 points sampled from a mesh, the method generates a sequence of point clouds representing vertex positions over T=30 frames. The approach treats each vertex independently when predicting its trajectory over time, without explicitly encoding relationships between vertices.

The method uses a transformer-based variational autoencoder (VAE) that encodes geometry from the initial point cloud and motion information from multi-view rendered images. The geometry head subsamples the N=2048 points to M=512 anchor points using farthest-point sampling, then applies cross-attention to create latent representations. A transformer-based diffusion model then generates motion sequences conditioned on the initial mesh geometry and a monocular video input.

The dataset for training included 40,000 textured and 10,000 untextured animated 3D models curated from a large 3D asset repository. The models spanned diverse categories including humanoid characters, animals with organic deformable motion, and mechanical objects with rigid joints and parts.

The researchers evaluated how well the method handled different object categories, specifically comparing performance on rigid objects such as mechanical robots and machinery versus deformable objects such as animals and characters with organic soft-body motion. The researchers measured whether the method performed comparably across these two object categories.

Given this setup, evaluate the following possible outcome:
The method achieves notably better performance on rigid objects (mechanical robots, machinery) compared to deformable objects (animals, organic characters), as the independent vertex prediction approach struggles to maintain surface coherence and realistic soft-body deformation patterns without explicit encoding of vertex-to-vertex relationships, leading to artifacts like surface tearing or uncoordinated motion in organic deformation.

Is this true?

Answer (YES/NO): NO